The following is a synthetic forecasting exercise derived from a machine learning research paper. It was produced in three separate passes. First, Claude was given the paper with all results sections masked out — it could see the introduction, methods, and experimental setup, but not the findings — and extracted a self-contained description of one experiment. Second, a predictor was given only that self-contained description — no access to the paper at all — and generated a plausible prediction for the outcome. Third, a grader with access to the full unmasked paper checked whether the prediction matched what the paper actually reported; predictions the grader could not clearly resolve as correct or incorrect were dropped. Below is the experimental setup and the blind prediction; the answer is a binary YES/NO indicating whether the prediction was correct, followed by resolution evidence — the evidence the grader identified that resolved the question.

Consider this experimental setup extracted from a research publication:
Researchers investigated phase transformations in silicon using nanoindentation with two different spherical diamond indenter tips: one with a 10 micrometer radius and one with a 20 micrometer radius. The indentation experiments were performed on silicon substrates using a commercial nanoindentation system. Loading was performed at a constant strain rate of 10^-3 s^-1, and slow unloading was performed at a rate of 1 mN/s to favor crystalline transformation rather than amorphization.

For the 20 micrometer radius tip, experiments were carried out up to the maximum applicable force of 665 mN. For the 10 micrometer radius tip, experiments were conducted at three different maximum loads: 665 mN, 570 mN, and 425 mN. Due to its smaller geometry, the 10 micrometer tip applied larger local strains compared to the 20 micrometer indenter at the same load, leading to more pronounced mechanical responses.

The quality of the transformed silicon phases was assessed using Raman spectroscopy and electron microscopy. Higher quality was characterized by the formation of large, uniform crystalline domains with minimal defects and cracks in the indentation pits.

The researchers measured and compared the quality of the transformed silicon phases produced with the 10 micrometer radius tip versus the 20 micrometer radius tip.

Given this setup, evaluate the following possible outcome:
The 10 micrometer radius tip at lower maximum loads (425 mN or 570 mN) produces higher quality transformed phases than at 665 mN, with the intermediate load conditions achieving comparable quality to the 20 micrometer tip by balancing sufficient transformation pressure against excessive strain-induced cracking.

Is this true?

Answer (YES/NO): NO